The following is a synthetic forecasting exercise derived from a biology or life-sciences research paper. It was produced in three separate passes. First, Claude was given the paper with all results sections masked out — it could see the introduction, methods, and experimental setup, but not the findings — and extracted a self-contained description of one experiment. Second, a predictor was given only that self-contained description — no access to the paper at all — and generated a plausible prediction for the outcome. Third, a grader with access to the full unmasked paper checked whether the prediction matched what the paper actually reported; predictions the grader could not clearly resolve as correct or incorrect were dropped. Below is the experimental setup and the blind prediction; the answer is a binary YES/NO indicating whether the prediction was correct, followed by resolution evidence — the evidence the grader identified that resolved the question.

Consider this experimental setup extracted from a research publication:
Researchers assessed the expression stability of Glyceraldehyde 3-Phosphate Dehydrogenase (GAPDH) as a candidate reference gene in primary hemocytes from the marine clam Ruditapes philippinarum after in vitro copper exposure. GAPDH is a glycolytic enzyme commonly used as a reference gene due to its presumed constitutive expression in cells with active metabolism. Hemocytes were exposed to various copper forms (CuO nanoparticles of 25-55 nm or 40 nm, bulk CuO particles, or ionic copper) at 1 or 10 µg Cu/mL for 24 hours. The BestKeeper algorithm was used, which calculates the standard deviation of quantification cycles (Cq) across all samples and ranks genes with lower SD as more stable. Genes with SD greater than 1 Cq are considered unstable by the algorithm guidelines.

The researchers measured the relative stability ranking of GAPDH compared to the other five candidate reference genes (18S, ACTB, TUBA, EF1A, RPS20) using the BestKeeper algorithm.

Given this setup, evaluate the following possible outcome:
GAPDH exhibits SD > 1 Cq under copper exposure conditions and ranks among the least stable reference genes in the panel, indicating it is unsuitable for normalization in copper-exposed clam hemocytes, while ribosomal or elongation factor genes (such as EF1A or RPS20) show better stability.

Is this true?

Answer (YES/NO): NO